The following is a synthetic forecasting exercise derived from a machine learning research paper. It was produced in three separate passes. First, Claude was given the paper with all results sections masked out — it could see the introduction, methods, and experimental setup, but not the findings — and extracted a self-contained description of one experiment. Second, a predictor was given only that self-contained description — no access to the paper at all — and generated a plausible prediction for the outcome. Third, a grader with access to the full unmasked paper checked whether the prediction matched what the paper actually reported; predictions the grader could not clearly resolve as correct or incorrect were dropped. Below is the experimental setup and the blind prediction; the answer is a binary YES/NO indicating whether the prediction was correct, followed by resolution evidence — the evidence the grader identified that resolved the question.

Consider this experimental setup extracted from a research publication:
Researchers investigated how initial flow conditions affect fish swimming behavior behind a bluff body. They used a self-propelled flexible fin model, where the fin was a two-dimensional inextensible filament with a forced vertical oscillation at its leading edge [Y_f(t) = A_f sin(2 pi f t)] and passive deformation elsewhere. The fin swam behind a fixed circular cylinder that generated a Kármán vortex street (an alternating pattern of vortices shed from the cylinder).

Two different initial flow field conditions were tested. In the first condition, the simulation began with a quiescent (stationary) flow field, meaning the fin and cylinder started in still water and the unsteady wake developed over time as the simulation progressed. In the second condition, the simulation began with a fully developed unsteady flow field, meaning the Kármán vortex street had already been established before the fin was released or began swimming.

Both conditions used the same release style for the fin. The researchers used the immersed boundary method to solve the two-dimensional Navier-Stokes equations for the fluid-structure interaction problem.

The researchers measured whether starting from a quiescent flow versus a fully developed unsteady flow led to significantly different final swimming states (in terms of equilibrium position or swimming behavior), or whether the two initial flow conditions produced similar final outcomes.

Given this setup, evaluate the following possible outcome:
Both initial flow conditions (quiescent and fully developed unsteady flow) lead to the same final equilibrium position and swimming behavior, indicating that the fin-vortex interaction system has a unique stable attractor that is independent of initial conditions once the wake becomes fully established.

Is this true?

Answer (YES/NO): NO